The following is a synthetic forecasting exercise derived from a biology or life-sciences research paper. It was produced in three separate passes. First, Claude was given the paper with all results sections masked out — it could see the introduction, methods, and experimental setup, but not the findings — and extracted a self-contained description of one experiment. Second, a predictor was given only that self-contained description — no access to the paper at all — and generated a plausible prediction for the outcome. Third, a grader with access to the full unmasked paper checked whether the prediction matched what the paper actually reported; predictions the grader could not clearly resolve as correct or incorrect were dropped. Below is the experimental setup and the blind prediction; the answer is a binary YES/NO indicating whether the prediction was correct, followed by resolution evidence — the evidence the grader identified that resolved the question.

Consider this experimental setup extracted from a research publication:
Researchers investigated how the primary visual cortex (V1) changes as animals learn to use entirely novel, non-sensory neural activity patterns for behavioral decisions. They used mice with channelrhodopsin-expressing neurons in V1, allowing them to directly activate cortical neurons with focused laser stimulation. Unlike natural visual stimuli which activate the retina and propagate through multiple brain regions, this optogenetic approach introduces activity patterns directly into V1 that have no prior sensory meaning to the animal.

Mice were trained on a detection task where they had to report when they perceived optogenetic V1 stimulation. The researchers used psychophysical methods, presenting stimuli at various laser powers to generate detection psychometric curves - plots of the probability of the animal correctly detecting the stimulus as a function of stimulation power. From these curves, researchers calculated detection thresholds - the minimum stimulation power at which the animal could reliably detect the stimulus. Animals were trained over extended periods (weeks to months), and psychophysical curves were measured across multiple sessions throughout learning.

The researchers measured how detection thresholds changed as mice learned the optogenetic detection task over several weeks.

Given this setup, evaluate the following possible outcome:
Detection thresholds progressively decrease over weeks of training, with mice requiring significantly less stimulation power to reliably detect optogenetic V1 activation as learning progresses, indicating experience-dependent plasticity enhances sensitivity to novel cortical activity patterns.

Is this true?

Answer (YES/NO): YES